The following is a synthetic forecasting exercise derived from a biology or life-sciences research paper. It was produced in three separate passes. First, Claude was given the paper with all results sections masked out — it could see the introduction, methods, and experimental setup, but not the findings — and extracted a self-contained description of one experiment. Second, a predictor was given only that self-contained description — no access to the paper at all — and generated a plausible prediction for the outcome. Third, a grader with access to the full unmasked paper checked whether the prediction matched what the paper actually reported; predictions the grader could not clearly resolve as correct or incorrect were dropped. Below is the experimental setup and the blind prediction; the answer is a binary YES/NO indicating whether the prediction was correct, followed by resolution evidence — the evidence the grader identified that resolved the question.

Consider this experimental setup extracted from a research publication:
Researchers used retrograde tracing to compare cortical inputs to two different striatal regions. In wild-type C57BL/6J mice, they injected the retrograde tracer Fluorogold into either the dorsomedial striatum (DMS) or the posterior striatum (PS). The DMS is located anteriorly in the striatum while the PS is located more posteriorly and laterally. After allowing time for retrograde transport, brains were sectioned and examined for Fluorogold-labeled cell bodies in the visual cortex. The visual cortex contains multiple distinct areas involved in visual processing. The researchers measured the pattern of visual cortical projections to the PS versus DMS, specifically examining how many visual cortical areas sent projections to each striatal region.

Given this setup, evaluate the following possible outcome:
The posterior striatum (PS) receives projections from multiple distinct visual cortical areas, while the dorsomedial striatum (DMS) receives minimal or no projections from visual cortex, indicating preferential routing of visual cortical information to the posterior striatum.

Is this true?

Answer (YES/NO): NO